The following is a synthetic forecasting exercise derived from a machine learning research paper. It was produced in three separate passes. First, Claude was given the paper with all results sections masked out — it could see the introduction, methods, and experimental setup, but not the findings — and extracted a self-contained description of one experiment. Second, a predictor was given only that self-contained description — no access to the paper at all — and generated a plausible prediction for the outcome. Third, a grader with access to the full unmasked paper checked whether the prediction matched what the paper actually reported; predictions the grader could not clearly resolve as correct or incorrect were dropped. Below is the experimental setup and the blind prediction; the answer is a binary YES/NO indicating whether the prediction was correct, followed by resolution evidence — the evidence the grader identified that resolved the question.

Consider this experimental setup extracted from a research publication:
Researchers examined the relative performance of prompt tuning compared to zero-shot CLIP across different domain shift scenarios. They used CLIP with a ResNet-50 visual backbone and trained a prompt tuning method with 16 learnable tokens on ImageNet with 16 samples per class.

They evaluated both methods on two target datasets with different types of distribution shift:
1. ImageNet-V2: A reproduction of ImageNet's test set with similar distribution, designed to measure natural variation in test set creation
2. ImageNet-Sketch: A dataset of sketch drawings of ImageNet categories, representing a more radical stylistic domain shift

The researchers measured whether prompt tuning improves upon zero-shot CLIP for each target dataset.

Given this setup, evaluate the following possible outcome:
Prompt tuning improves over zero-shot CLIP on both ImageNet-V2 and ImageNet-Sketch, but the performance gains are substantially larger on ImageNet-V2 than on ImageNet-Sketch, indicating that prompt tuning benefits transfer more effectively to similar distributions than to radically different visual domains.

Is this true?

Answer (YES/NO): NO